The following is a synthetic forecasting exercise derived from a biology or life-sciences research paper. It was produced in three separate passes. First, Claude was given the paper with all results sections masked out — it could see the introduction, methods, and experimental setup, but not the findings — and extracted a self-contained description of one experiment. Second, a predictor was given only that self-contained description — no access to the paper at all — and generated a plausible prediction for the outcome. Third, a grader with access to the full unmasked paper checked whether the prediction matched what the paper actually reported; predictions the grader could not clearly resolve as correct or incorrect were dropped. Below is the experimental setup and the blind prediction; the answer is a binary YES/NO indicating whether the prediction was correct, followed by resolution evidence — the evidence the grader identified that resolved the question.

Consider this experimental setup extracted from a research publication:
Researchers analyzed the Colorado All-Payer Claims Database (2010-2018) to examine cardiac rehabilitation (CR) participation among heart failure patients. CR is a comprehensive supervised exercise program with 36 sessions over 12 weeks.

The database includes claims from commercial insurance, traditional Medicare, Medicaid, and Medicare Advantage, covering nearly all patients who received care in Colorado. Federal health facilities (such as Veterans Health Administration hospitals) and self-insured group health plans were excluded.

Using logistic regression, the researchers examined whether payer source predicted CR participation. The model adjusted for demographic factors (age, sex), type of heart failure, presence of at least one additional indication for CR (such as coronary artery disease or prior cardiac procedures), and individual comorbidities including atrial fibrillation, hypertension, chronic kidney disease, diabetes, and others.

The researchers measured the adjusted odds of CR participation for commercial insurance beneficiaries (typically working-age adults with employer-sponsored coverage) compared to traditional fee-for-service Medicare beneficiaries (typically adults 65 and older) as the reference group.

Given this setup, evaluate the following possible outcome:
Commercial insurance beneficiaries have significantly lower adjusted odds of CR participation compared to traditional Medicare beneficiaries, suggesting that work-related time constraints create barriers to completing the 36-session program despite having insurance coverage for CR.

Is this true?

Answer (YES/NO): NO